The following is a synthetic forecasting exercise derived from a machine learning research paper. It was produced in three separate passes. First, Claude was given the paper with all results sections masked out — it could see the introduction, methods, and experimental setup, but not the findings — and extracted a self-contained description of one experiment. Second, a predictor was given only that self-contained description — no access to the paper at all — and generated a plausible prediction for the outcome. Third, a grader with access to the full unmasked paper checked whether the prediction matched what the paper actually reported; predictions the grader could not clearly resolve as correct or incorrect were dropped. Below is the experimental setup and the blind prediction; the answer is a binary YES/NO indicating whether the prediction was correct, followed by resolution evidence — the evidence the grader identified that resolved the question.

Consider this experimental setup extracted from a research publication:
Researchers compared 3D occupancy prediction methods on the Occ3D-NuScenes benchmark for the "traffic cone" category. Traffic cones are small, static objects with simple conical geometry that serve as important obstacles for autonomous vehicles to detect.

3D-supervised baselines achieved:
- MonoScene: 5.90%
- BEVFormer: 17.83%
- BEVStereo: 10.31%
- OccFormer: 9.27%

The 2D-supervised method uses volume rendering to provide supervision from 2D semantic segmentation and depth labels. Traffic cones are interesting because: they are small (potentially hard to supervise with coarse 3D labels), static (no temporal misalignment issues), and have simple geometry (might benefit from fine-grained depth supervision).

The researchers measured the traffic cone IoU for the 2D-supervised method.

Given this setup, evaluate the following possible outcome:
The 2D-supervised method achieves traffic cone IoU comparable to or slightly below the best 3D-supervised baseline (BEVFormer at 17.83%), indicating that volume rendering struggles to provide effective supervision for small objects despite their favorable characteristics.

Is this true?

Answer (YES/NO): NO